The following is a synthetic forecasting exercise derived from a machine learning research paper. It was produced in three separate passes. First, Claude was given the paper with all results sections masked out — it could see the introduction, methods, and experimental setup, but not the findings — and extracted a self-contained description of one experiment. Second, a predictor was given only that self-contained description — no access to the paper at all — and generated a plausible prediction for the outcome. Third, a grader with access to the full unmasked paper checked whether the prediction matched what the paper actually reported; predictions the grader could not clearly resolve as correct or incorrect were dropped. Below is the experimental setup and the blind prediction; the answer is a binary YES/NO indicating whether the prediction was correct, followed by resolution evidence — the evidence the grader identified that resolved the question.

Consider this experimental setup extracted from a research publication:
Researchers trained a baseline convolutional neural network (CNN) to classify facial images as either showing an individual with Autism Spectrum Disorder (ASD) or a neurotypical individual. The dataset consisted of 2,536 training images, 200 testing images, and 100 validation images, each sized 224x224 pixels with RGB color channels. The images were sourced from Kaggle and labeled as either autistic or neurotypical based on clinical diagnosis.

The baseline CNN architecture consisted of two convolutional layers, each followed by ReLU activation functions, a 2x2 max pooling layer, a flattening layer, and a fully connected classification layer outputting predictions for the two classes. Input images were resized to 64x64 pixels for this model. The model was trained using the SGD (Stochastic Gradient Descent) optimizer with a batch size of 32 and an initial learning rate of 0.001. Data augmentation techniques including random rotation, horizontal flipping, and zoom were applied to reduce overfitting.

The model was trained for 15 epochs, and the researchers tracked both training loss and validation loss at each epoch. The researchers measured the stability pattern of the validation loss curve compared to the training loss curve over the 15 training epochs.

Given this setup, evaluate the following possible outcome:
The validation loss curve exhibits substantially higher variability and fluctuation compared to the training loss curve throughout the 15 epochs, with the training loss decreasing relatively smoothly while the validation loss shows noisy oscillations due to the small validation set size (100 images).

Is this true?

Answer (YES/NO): YES